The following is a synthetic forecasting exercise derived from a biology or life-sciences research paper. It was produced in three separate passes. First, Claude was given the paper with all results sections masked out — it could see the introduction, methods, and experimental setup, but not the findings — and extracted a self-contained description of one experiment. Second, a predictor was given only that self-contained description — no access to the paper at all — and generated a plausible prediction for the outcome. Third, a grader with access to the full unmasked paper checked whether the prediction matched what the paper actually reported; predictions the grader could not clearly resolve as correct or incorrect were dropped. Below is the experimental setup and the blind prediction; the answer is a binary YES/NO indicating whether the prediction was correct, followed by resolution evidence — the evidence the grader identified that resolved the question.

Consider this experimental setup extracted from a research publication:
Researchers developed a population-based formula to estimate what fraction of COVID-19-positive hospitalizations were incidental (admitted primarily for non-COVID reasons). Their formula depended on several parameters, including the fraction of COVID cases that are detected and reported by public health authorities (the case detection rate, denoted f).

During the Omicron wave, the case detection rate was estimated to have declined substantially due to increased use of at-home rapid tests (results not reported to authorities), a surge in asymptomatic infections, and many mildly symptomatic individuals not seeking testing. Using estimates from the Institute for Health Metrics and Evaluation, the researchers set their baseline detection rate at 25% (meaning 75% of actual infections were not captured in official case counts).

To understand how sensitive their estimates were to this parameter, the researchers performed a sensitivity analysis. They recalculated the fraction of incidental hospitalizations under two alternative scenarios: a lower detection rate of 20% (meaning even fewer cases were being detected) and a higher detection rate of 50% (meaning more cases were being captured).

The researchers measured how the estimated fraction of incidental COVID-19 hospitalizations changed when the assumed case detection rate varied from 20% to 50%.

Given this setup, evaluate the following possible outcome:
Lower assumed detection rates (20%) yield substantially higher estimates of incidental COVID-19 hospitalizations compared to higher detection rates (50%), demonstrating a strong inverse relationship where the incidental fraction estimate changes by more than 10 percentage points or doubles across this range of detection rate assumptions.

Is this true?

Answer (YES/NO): YES